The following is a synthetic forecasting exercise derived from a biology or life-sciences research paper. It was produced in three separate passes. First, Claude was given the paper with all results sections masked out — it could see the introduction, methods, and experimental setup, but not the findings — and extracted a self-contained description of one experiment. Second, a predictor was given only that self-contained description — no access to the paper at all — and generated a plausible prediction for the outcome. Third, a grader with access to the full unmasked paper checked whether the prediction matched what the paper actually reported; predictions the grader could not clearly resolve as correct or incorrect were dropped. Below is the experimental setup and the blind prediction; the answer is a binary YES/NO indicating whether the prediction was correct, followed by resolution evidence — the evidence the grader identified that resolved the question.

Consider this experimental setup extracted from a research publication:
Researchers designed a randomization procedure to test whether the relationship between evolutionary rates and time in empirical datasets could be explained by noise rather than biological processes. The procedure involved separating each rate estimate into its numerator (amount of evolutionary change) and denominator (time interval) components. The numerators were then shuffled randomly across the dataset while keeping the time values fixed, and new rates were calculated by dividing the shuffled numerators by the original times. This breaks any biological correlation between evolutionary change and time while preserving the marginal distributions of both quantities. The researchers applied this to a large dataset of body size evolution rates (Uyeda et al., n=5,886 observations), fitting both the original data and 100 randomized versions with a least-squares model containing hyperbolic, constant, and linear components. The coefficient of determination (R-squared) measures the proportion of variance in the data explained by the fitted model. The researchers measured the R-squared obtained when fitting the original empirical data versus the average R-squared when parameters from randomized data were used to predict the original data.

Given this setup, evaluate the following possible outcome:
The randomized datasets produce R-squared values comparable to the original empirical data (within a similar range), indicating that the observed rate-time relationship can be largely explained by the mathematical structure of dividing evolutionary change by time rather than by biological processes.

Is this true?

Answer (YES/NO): YES